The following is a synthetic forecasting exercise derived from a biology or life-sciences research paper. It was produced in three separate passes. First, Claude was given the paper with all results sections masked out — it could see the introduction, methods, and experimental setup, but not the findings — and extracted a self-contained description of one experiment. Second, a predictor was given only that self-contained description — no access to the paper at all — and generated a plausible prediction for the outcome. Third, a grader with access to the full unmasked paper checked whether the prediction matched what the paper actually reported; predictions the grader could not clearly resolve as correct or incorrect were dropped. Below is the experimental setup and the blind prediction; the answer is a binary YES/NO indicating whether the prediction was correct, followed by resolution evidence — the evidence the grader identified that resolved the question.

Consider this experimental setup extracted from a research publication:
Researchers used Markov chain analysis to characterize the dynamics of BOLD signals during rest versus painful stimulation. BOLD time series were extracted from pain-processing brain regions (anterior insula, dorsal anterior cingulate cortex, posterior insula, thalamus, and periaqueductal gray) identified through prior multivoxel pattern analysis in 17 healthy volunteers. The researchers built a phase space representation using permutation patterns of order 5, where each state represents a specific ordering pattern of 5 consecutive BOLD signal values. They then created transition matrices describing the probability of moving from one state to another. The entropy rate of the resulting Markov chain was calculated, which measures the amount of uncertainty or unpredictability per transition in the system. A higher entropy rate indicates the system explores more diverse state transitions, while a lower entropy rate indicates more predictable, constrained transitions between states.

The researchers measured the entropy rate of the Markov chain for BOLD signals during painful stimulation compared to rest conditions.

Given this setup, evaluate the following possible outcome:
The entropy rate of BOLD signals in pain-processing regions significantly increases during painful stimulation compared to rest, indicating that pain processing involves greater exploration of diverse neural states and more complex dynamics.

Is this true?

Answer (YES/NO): NO